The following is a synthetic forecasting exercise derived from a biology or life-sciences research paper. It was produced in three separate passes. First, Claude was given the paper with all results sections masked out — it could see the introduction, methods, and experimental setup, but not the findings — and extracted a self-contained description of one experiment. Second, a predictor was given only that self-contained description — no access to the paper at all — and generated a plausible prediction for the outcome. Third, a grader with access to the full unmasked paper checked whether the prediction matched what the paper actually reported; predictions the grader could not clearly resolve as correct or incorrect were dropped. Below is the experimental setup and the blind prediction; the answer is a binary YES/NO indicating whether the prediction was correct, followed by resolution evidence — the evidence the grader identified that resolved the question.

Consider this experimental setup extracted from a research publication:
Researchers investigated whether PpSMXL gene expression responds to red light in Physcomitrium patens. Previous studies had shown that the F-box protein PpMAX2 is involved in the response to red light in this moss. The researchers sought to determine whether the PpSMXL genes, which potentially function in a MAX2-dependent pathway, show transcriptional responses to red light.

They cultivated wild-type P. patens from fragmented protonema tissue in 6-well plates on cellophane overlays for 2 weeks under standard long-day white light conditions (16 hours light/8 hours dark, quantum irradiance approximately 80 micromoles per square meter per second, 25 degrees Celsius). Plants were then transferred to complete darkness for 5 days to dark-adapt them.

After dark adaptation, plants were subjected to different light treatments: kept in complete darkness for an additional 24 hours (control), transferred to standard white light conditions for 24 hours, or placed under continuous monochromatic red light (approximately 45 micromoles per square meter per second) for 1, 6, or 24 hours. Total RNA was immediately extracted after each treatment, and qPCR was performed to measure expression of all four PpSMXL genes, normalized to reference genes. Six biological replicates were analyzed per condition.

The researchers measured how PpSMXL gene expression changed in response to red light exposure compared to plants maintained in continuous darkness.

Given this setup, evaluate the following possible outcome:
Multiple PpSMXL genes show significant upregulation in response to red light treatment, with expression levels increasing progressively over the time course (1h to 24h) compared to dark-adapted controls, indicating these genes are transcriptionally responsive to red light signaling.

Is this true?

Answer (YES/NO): NO